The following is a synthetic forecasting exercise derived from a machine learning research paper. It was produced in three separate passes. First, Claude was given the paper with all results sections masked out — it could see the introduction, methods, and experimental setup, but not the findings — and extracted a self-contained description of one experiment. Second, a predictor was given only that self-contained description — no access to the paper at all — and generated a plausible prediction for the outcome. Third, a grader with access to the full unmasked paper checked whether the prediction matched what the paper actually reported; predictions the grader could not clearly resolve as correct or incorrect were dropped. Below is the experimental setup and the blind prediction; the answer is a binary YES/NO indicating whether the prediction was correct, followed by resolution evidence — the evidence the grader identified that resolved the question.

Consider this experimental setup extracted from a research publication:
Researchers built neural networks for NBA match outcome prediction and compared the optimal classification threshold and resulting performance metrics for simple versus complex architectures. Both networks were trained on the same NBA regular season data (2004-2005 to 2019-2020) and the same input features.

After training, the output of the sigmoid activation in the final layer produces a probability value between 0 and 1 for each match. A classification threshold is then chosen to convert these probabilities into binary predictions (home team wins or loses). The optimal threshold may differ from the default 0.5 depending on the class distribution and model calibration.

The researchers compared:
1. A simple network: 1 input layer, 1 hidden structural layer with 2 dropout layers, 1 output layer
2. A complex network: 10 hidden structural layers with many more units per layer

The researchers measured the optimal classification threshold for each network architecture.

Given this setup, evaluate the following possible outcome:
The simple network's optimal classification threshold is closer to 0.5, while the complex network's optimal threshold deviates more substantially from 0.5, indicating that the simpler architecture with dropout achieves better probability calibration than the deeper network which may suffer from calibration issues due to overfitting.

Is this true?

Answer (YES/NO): YES